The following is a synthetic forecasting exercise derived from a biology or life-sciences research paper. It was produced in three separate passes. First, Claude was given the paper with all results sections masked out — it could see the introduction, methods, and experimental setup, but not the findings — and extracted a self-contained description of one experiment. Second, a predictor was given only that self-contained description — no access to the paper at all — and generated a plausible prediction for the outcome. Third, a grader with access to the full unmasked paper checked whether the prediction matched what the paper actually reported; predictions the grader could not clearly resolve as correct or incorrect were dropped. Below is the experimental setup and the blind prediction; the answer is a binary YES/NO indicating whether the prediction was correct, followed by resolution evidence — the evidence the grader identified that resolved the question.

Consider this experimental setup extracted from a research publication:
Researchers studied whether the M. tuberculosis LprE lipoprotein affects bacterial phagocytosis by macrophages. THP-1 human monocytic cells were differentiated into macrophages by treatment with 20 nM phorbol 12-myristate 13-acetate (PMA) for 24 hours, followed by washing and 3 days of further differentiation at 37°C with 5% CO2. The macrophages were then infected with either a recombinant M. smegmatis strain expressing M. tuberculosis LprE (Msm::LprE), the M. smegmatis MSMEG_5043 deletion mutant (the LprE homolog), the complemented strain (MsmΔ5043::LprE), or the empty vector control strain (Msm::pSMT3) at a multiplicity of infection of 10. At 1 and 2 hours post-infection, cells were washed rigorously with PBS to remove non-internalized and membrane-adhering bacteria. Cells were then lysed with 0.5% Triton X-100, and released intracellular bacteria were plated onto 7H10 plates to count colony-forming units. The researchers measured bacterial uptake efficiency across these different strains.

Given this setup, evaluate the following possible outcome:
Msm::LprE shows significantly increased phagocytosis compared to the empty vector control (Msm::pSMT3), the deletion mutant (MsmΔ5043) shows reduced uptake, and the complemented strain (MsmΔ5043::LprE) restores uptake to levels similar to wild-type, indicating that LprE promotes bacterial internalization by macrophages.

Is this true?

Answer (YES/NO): NO